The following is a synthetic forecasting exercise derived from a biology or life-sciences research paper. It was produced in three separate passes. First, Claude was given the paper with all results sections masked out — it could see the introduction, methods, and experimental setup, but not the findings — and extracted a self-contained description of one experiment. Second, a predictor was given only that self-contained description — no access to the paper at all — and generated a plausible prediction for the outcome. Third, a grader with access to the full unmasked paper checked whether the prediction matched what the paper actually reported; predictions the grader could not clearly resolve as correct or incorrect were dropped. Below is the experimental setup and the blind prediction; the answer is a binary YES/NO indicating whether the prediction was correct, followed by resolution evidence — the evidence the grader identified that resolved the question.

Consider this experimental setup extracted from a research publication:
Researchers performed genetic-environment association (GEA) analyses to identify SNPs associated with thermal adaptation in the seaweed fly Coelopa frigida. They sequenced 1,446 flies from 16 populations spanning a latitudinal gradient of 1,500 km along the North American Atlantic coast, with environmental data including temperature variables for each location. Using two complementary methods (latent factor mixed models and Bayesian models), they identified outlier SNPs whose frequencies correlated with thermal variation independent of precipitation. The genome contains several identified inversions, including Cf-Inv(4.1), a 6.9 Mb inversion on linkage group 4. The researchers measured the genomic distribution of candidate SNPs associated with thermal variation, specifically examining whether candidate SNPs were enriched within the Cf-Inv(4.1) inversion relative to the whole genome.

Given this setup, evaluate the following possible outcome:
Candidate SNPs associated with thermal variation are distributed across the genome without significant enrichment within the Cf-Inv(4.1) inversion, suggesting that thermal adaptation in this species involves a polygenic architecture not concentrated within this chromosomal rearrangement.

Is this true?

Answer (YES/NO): NO